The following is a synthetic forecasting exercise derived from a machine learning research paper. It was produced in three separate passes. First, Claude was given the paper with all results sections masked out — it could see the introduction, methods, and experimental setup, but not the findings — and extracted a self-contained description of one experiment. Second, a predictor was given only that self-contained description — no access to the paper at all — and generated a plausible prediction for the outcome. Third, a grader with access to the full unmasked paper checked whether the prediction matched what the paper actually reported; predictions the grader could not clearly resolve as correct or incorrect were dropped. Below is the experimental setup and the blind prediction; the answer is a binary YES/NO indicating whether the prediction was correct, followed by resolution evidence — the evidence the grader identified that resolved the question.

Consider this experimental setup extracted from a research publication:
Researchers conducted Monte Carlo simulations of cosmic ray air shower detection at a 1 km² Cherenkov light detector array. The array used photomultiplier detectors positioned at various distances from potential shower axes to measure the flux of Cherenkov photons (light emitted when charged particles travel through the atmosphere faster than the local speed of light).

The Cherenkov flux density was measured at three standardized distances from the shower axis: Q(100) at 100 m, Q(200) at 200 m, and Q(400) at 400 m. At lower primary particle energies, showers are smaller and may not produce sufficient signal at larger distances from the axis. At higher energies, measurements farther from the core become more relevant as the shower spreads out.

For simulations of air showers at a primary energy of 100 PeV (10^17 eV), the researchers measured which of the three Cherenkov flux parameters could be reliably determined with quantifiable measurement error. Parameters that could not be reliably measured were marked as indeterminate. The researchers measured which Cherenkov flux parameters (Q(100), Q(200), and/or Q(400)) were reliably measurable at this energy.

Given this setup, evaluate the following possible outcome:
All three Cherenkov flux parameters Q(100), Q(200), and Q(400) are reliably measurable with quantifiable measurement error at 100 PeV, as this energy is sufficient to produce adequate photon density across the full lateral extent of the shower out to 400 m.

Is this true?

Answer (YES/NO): NO